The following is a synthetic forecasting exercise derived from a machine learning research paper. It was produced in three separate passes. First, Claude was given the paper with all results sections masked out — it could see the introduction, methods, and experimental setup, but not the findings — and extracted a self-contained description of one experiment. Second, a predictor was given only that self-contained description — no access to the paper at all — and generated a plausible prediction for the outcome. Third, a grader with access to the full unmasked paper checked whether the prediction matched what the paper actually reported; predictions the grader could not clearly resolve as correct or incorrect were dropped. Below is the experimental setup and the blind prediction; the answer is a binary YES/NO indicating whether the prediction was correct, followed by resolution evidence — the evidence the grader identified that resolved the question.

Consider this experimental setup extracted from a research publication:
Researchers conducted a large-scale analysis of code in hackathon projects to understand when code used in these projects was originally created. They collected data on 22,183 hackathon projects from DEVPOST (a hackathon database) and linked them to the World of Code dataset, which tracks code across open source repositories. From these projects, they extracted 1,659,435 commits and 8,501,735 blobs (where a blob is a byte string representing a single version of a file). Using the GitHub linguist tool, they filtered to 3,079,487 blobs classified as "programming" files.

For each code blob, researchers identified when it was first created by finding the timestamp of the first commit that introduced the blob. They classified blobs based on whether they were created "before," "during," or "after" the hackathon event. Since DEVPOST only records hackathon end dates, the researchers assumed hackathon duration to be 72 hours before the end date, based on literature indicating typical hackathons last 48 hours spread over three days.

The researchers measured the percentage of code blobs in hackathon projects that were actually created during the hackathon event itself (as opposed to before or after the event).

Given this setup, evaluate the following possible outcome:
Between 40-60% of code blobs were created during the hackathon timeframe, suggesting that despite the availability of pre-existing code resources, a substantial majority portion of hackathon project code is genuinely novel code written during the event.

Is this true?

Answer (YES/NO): NO